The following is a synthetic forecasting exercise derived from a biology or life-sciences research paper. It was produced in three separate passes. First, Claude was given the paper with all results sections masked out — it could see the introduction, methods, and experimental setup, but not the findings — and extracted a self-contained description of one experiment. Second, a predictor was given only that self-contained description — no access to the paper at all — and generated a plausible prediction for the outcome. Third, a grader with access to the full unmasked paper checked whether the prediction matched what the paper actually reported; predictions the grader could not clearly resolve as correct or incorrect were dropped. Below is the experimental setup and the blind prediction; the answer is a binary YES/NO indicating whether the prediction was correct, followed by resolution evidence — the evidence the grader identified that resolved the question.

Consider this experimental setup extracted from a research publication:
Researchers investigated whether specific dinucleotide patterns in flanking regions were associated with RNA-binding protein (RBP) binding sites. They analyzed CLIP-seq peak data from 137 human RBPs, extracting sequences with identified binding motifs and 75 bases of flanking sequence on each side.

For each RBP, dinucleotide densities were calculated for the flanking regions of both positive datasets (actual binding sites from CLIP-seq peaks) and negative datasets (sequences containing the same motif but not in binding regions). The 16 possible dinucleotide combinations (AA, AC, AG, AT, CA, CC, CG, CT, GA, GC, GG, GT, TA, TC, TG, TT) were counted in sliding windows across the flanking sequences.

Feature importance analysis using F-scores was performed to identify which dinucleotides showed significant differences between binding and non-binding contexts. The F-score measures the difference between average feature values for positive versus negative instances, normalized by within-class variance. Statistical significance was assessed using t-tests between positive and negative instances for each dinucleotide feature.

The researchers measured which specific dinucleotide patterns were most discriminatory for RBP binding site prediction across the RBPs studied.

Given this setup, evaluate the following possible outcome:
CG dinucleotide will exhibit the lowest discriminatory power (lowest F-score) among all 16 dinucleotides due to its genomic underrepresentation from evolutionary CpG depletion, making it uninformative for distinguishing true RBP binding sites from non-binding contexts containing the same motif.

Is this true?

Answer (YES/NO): NO